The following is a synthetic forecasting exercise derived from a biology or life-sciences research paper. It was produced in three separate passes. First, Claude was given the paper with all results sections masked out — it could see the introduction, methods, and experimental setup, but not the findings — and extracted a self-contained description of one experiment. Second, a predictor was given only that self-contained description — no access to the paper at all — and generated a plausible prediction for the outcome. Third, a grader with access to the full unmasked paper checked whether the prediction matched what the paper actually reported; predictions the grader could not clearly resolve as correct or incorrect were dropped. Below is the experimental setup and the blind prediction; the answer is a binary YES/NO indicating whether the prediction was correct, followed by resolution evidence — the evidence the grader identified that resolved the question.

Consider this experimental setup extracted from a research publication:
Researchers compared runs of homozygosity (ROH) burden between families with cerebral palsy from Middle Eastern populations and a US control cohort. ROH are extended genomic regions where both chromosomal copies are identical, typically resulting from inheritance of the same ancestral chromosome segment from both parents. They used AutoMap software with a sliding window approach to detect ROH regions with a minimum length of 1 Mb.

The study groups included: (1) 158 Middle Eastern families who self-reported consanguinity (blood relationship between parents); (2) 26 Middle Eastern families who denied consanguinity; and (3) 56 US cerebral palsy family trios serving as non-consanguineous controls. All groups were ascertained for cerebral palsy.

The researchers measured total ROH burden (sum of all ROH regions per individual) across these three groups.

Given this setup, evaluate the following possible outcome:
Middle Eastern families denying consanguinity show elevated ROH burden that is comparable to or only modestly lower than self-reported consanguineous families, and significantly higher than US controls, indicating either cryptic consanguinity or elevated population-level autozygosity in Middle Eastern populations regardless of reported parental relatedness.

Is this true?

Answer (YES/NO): NO